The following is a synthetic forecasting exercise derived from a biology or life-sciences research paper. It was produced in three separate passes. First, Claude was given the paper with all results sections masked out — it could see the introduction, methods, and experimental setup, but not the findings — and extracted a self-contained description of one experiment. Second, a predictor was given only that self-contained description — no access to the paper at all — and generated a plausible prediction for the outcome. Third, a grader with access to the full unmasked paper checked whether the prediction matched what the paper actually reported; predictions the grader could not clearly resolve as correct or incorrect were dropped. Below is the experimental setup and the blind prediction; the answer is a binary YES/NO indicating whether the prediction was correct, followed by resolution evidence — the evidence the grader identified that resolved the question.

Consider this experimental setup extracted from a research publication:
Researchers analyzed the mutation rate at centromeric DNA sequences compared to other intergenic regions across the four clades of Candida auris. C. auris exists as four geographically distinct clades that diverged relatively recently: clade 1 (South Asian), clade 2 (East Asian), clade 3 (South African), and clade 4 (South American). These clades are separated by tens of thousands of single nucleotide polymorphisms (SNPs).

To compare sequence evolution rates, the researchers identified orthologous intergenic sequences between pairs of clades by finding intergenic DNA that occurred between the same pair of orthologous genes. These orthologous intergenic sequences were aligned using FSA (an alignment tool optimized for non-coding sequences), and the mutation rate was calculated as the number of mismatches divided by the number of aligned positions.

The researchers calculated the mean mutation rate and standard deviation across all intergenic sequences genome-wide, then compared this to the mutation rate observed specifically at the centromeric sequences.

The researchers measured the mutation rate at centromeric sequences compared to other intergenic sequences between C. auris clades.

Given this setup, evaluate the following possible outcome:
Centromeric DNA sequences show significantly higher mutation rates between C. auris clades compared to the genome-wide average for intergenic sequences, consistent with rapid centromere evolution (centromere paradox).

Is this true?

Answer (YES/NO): YES